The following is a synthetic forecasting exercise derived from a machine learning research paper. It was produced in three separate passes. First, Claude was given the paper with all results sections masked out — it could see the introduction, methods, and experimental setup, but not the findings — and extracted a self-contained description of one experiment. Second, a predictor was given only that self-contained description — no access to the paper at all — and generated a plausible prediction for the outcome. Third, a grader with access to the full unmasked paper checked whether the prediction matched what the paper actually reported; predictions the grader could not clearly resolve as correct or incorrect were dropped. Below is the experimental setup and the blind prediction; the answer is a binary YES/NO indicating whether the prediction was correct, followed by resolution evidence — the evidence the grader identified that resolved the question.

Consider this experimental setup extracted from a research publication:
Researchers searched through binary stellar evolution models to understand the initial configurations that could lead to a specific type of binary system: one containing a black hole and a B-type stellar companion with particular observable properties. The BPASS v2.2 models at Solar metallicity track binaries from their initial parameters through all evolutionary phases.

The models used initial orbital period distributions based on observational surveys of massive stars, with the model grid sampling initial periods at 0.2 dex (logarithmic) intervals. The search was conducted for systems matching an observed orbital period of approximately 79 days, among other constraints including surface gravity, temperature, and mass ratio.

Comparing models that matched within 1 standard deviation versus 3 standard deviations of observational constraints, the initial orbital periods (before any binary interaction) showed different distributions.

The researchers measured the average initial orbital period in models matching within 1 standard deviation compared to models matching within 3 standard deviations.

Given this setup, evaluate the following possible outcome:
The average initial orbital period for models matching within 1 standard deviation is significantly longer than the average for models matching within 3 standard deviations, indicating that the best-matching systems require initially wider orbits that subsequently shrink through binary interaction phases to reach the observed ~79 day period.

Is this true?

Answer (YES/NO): NO